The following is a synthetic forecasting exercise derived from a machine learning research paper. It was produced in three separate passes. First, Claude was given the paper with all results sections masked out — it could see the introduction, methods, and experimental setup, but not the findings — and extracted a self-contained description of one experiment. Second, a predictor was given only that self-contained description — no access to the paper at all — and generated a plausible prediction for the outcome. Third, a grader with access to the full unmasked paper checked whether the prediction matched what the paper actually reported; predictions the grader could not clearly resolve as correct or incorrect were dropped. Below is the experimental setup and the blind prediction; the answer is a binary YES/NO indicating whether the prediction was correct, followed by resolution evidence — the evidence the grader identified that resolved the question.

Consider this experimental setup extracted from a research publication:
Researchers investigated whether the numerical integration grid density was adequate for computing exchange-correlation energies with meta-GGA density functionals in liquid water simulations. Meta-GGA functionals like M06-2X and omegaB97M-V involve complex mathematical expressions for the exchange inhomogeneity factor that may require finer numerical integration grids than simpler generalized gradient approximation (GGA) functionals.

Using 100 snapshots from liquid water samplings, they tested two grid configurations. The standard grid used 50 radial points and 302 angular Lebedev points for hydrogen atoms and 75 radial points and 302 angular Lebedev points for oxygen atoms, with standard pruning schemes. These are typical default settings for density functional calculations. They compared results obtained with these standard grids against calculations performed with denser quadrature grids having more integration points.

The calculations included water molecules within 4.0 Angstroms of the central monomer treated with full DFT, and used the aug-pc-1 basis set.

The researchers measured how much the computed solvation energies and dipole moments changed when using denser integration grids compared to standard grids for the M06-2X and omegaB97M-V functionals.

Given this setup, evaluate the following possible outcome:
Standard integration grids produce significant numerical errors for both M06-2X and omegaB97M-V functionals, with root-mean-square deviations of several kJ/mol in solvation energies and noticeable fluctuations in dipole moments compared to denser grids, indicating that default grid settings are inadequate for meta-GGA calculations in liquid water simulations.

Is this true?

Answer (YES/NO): NO